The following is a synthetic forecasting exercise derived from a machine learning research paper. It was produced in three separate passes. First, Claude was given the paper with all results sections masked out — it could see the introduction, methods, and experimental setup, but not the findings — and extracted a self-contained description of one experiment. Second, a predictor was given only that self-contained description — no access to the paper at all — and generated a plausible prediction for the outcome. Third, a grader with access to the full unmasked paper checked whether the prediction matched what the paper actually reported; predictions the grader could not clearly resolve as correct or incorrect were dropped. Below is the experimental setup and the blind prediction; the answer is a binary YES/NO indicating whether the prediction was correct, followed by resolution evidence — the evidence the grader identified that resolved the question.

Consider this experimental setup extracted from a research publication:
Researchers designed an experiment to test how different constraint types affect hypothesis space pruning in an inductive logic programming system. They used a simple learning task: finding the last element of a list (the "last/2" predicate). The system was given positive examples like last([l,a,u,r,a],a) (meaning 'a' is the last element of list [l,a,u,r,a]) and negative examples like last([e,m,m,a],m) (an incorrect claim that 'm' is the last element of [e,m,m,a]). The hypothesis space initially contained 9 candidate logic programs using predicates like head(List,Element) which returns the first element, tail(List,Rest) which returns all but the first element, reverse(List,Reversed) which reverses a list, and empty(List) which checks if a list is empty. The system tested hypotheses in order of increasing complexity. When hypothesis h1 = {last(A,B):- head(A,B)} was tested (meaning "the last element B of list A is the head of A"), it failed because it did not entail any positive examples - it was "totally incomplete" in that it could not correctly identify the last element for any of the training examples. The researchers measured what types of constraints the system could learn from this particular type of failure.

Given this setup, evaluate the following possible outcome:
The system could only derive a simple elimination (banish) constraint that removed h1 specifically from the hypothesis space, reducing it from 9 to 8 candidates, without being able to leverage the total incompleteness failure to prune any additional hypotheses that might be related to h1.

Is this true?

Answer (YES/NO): NO